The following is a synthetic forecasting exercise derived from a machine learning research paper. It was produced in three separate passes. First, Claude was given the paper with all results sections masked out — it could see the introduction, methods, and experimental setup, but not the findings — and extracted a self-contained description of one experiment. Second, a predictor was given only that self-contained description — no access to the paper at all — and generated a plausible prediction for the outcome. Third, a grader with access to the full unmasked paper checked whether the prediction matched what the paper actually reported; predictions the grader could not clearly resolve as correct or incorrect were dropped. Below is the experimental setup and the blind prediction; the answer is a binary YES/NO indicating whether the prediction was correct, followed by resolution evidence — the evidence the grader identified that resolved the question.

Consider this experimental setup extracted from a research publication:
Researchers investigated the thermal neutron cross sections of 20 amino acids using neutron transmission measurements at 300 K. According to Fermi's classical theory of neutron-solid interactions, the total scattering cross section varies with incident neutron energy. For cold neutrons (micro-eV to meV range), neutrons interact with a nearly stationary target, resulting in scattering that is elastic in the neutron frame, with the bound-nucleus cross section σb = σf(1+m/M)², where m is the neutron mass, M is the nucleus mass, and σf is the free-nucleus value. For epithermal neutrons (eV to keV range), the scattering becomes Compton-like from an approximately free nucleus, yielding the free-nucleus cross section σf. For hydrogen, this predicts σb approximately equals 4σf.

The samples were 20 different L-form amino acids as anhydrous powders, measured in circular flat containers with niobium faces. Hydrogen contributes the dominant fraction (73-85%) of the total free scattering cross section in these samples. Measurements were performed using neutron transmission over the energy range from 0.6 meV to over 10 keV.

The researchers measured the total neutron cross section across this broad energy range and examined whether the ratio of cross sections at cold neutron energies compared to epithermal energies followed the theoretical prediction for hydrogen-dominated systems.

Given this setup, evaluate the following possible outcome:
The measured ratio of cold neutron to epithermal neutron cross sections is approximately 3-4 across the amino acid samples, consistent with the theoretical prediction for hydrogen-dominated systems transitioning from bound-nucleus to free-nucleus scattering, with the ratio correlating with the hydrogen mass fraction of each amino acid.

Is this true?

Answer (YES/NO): NO